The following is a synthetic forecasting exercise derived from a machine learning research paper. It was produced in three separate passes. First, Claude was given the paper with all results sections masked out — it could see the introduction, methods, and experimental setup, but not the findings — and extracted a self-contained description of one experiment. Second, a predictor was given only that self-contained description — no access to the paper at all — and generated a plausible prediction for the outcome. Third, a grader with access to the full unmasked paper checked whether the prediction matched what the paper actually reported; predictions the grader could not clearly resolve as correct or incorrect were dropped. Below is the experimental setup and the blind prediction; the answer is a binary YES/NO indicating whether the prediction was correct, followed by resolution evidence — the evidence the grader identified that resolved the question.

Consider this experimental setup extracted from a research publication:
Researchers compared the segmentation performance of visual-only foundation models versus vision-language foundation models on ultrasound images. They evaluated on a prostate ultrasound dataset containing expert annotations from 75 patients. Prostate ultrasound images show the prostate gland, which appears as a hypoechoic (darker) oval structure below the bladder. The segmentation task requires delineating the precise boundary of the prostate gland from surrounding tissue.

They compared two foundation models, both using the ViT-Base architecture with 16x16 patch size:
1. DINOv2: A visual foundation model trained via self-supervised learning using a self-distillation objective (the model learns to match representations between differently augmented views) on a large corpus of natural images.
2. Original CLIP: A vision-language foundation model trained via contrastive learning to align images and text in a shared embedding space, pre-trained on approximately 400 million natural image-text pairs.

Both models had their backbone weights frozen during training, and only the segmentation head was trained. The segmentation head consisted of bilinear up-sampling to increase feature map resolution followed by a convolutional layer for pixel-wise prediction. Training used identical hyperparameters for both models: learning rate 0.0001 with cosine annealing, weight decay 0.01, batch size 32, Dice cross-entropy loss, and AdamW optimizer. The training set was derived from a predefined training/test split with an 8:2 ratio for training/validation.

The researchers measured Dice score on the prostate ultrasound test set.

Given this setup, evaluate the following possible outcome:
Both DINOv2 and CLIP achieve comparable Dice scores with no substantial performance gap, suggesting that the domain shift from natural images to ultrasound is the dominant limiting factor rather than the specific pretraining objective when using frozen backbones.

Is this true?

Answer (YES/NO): NO